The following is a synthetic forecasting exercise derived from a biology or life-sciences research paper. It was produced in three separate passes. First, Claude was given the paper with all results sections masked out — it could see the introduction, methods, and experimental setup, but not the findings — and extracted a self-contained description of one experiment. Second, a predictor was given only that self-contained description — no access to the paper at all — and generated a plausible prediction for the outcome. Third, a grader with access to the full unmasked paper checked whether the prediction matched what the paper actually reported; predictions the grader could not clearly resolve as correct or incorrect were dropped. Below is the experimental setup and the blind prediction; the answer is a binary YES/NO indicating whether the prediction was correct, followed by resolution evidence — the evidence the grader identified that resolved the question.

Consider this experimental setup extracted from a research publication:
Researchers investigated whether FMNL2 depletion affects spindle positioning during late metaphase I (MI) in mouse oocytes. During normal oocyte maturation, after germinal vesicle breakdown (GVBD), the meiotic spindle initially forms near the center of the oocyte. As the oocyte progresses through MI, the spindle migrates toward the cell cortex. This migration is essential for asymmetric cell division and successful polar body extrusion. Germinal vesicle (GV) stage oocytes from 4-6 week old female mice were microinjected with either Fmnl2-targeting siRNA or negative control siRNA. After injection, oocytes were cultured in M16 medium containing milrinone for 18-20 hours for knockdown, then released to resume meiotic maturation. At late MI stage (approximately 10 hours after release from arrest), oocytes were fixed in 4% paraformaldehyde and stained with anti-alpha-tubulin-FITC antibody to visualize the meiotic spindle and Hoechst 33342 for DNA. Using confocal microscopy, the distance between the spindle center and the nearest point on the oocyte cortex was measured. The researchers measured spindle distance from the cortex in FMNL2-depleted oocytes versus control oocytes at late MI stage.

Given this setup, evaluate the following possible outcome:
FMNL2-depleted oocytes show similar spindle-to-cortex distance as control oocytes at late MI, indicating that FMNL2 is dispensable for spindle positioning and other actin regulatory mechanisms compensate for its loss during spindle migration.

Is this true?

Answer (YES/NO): NO